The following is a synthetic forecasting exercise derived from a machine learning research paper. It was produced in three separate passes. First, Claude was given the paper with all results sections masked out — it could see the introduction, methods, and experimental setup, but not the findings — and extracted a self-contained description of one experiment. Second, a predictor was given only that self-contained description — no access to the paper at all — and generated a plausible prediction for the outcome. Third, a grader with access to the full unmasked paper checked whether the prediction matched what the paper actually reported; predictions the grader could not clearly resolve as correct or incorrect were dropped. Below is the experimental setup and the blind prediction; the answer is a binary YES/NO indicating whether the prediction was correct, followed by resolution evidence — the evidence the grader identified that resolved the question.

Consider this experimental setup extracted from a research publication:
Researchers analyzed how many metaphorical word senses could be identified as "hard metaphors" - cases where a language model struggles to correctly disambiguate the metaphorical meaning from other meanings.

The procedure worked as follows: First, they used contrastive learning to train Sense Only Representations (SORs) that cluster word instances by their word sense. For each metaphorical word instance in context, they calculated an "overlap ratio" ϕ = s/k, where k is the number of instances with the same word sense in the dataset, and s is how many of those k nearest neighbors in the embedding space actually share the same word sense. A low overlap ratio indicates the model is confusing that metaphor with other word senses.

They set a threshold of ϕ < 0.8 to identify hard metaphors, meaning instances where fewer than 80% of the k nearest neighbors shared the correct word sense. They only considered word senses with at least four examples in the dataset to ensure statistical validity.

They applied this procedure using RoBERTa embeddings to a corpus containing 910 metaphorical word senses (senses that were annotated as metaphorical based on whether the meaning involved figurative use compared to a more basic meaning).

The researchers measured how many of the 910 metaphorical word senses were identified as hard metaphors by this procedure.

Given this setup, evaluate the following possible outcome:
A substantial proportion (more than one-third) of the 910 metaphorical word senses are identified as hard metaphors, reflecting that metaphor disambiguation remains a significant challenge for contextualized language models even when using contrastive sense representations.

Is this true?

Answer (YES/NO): NO